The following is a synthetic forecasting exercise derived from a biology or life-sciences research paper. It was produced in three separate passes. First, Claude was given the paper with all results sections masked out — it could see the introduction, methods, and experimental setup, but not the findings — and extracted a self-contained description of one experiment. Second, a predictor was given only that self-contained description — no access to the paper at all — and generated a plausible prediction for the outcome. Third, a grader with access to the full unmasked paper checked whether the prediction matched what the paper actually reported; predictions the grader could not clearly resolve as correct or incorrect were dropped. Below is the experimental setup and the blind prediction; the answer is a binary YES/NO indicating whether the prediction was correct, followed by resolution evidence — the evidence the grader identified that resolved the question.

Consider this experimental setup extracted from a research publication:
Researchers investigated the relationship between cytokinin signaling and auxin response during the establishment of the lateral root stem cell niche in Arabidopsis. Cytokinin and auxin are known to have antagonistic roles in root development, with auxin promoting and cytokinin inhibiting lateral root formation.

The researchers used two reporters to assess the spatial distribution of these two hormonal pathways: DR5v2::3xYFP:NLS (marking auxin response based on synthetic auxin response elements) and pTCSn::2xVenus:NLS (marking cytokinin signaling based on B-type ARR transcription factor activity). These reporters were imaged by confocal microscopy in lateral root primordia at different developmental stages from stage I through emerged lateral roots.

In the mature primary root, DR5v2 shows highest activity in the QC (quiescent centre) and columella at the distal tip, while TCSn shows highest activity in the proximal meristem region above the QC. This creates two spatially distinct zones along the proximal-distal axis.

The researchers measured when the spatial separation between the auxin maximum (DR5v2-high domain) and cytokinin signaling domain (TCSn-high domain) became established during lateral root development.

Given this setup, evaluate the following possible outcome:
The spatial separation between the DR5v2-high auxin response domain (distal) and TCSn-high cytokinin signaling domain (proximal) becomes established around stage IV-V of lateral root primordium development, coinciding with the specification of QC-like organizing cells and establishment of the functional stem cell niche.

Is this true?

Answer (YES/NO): NO